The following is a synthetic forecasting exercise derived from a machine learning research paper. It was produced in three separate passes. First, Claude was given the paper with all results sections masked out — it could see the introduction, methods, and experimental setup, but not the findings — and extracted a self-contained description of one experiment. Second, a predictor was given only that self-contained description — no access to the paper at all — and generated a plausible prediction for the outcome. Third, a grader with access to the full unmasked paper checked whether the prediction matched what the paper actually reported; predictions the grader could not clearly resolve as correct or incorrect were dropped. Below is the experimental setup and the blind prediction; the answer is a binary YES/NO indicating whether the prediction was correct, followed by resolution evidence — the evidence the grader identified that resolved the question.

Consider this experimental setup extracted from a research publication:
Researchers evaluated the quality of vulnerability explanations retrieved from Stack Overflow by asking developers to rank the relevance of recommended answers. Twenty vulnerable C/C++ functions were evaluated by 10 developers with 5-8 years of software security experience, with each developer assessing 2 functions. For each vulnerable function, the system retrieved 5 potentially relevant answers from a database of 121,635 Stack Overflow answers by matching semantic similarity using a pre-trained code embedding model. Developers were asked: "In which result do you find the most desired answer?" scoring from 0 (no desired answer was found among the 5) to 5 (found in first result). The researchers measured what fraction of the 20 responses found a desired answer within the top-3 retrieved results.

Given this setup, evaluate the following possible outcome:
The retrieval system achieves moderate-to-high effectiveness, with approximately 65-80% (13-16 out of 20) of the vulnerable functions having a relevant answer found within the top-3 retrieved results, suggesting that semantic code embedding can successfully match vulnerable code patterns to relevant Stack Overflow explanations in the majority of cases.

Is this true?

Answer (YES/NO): YES